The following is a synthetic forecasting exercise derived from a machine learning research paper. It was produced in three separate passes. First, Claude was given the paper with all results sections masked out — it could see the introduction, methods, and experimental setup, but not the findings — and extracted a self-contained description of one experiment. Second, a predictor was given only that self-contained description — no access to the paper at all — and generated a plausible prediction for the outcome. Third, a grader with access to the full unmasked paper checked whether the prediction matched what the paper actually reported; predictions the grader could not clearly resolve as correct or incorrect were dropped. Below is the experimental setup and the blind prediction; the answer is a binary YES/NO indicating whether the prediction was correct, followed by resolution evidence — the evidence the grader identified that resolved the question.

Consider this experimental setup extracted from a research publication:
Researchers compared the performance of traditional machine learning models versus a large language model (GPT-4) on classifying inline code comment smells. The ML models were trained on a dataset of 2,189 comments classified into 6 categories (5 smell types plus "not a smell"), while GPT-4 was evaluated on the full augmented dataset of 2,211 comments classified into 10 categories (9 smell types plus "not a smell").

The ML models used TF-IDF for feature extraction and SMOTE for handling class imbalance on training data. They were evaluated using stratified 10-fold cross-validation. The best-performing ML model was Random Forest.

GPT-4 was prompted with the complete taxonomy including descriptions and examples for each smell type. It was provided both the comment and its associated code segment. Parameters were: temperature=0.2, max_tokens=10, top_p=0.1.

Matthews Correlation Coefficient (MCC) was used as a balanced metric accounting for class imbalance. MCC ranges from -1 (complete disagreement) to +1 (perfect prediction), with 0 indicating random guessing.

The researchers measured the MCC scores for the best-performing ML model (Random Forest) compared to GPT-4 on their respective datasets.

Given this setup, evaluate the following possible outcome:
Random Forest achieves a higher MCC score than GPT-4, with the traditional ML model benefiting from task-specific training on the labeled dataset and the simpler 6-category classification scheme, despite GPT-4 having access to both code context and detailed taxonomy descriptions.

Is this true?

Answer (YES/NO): YES